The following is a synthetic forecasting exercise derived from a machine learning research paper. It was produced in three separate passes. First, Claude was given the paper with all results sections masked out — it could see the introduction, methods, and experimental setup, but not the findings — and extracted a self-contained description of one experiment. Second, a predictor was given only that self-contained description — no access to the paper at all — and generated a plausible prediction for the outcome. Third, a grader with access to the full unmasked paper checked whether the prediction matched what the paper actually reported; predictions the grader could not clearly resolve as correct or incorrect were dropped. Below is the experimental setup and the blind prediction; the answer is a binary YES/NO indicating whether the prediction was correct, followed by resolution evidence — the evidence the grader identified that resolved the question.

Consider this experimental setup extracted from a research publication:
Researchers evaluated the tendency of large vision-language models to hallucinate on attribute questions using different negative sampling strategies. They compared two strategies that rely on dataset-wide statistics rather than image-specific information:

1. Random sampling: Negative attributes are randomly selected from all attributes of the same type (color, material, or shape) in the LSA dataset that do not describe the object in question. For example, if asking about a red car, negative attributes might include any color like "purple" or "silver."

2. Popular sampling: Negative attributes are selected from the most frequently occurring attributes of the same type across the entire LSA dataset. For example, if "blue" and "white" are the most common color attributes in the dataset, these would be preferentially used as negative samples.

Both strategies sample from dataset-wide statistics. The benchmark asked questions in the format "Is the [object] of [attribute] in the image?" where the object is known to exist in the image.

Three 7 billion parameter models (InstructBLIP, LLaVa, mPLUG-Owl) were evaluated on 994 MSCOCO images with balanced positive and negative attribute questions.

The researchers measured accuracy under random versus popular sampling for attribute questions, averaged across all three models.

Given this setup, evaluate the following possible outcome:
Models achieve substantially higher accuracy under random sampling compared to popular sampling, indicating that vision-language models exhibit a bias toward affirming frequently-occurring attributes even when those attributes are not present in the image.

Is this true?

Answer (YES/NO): NO